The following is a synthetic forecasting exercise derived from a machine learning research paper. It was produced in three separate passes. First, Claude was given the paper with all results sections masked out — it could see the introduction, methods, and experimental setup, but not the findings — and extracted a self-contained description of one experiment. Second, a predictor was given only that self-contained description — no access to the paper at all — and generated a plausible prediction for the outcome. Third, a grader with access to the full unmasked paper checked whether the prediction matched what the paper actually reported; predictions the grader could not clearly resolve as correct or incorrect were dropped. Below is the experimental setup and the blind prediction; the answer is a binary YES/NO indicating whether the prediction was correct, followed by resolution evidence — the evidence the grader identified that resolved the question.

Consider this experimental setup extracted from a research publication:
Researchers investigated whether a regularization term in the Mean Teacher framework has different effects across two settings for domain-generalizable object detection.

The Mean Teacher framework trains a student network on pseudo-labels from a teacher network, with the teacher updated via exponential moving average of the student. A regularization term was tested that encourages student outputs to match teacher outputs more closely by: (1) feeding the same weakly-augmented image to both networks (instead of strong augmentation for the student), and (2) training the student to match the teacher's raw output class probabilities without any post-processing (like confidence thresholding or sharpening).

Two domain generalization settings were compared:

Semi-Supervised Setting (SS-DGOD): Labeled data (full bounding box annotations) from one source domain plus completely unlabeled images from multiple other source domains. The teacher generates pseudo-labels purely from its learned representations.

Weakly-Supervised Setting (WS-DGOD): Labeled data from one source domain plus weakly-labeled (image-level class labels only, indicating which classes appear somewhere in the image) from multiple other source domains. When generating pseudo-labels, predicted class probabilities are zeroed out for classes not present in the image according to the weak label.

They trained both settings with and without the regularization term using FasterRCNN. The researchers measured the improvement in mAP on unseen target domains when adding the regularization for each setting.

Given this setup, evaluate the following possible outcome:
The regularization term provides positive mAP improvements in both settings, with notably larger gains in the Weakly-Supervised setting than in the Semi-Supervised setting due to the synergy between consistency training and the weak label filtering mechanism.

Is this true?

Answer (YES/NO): NO